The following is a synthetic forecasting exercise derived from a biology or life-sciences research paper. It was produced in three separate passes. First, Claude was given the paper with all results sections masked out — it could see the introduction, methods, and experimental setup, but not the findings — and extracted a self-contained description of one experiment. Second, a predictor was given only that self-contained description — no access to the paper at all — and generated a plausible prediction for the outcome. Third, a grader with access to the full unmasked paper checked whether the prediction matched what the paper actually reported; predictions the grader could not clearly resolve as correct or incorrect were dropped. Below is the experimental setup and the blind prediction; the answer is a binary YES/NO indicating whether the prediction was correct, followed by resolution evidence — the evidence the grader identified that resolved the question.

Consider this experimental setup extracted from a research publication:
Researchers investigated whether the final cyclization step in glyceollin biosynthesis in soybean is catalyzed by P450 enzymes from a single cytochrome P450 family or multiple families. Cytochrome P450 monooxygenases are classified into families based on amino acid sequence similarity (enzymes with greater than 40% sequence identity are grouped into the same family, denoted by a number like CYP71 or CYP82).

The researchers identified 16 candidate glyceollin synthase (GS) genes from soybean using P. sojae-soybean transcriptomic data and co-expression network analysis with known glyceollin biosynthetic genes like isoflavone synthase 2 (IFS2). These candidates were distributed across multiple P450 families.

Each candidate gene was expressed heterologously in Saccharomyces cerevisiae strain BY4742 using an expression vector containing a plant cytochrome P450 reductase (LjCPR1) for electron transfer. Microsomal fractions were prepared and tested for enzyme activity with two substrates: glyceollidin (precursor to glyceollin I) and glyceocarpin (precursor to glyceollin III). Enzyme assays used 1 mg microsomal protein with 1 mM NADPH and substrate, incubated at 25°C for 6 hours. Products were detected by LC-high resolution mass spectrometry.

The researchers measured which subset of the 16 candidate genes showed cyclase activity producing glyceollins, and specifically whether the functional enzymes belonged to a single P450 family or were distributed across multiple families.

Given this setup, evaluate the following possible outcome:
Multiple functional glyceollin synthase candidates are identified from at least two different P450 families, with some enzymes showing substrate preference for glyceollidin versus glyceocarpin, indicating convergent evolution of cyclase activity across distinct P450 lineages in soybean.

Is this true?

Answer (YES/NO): YES